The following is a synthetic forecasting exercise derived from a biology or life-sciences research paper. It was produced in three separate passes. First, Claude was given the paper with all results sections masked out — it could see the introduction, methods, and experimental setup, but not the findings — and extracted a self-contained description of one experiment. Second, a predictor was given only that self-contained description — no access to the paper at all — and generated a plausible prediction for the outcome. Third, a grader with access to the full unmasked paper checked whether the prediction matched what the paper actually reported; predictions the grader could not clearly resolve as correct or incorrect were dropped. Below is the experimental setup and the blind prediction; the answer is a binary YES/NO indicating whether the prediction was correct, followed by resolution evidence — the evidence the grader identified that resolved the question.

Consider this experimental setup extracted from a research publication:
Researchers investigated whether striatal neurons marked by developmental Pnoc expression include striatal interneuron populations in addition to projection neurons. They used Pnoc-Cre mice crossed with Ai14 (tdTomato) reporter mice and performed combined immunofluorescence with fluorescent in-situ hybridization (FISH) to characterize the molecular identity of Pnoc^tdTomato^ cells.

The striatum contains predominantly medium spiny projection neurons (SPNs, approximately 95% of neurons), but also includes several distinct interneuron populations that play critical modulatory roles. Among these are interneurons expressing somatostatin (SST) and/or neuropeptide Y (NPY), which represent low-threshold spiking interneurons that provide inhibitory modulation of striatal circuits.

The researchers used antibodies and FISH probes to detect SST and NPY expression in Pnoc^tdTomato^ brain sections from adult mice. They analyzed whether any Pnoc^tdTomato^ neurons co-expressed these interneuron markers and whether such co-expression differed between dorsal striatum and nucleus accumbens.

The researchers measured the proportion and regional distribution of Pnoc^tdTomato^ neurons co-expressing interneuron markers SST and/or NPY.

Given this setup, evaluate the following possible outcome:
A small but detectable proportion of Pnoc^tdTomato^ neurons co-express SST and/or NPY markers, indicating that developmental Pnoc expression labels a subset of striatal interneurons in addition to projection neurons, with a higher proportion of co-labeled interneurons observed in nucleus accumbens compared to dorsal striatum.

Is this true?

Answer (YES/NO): YES